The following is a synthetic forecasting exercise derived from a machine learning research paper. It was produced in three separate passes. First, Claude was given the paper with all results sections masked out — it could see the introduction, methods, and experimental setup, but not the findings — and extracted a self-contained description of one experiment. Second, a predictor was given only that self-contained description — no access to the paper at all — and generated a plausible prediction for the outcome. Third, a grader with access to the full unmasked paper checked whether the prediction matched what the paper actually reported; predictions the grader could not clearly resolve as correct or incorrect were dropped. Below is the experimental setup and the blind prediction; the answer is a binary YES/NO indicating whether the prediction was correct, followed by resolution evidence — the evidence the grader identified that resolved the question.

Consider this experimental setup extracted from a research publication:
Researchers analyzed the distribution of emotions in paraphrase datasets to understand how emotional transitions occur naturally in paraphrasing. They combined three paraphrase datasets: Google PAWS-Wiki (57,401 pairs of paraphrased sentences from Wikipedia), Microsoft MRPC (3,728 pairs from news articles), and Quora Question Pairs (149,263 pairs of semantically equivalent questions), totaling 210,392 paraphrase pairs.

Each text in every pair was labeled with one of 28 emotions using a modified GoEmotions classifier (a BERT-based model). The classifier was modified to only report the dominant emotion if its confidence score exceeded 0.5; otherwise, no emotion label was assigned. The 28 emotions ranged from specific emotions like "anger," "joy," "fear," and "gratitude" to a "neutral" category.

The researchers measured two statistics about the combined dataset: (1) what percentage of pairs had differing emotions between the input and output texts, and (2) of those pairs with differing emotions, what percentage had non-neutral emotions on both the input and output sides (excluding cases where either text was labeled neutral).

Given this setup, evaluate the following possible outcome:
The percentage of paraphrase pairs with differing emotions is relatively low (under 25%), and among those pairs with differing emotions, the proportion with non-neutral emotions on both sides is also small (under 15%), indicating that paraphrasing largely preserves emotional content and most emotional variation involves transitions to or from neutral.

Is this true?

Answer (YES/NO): NO